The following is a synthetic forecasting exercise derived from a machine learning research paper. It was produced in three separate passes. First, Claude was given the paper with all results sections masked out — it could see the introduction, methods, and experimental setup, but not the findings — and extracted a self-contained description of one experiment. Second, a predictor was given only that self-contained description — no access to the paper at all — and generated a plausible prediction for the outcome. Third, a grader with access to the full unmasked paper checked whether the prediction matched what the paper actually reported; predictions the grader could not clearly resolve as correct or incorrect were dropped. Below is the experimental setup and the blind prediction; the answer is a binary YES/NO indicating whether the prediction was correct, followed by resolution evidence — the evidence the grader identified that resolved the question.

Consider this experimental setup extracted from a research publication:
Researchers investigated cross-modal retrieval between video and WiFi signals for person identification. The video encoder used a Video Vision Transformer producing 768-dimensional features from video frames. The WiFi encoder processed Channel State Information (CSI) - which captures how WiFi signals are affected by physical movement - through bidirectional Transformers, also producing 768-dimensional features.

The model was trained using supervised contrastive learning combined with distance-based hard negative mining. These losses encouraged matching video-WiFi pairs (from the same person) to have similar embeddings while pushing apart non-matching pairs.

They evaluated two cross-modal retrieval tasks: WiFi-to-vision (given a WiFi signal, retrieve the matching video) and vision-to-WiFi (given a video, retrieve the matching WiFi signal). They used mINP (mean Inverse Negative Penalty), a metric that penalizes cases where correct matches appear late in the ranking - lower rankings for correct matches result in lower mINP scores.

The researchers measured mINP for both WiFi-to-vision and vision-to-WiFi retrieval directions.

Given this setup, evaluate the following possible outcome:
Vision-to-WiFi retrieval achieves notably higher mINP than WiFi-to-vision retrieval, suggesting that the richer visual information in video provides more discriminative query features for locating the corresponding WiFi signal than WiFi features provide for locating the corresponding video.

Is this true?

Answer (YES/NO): NO